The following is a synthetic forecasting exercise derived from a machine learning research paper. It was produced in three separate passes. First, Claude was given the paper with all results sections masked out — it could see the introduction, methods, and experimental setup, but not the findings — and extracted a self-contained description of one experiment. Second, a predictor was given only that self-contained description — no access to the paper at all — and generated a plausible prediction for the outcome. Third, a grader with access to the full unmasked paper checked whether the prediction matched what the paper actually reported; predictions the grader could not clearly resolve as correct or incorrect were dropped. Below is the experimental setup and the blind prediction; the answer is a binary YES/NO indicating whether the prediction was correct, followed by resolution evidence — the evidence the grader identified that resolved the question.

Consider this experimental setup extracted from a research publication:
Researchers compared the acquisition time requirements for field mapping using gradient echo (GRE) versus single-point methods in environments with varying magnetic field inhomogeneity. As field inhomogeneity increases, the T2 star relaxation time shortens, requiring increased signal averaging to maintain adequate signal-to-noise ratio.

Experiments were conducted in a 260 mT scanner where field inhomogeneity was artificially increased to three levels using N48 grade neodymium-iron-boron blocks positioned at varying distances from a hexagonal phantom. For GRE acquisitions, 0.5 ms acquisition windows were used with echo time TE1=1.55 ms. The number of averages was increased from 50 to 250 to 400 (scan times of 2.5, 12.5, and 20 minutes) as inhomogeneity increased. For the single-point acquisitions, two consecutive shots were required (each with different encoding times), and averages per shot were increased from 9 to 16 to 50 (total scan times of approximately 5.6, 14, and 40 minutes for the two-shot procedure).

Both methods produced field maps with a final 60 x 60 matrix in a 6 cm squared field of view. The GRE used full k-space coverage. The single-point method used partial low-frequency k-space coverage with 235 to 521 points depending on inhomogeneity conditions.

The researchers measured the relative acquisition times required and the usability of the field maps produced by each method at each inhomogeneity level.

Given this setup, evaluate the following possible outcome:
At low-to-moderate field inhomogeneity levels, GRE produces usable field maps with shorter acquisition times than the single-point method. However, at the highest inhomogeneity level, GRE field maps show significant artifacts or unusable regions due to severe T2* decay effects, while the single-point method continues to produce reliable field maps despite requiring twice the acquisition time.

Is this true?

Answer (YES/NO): YES